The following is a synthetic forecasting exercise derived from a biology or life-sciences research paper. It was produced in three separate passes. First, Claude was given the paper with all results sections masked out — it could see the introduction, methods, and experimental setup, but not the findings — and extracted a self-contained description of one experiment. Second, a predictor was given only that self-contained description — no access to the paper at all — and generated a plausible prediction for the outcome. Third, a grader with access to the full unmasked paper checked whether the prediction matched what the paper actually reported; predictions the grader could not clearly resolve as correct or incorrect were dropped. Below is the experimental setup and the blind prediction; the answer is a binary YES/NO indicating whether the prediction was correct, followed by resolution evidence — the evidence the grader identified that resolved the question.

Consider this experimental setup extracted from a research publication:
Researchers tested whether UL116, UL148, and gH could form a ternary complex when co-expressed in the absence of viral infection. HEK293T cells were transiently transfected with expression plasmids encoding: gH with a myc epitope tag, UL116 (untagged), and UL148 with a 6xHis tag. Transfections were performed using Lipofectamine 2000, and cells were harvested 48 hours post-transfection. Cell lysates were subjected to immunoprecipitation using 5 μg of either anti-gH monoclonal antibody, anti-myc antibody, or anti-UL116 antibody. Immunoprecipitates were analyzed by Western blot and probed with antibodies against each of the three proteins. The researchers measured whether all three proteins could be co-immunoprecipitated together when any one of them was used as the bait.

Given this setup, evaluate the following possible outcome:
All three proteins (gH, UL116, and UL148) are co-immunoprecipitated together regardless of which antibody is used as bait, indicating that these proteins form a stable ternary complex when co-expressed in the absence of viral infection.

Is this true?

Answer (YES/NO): NO